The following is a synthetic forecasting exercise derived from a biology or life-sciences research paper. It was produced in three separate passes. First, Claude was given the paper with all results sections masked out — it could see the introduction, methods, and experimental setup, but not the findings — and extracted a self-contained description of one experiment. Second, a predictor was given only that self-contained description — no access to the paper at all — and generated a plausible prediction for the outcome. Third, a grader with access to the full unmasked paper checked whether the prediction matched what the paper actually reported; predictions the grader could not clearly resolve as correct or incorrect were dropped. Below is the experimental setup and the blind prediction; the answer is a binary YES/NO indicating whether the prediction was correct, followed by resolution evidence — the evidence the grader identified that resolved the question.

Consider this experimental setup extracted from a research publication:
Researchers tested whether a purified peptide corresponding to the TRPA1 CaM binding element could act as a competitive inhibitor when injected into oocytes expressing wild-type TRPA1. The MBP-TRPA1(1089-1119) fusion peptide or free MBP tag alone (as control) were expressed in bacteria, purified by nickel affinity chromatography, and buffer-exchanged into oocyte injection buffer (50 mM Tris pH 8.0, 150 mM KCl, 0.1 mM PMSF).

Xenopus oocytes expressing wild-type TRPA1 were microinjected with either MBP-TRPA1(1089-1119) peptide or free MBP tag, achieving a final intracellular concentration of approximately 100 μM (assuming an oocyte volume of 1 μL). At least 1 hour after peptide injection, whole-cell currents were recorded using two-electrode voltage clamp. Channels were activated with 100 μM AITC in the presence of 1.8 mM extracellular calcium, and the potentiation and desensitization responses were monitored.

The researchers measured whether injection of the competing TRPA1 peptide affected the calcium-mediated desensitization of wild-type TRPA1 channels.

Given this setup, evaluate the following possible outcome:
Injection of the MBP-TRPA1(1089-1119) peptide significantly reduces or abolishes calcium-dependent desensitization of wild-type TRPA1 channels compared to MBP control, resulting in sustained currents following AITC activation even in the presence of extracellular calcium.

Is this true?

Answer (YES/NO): YES